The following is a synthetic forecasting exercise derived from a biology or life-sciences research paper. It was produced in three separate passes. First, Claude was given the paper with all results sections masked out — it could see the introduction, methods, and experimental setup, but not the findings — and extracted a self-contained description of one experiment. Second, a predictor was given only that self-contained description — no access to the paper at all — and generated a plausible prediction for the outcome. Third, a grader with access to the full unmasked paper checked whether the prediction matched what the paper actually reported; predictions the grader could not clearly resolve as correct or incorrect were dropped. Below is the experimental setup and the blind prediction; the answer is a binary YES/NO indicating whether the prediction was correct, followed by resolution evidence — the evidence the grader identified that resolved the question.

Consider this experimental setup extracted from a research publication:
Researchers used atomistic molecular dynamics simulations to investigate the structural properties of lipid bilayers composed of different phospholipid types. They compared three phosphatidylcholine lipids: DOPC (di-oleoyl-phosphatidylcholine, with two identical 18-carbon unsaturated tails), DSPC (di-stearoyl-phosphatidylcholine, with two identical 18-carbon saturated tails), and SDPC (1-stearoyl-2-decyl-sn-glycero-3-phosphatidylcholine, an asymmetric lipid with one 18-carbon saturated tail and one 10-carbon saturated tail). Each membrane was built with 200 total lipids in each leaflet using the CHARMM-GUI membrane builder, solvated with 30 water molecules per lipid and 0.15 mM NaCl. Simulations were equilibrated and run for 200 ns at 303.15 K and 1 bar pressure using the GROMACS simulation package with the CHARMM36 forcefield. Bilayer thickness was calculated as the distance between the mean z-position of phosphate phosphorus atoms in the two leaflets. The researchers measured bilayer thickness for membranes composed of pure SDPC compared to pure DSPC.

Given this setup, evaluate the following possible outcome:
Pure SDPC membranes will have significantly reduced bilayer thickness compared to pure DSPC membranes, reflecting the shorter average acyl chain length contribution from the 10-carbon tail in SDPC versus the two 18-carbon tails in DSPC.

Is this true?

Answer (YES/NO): YES